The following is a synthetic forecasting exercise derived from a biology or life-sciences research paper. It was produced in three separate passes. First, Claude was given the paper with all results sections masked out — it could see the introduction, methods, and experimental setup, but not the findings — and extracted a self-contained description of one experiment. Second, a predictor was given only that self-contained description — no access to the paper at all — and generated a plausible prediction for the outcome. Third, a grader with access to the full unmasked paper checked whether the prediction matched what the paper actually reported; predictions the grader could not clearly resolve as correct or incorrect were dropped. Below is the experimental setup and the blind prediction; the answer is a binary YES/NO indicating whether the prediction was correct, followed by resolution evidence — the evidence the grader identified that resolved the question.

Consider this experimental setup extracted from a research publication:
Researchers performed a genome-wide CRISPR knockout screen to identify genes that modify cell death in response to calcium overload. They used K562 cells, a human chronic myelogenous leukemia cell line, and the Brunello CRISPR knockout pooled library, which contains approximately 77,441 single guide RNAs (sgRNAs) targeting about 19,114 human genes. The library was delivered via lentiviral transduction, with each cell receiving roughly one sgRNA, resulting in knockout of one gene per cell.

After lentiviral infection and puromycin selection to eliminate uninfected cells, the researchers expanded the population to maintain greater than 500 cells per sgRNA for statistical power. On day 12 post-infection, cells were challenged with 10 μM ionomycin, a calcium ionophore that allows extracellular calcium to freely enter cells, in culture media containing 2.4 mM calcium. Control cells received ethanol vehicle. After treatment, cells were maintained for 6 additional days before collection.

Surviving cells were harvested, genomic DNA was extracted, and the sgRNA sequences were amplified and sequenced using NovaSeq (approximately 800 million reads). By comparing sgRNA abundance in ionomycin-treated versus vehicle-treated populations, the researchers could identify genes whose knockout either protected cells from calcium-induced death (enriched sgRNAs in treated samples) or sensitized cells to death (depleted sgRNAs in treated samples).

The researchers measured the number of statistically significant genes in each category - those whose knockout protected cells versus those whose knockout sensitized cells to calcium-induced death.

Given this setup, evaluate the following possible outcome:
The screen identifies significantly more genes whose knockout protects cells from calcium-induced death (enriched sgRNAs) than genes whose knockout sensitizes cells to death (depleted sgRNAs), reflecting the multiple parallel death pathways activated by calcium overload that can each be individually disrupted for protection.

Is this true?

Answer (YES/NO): YES